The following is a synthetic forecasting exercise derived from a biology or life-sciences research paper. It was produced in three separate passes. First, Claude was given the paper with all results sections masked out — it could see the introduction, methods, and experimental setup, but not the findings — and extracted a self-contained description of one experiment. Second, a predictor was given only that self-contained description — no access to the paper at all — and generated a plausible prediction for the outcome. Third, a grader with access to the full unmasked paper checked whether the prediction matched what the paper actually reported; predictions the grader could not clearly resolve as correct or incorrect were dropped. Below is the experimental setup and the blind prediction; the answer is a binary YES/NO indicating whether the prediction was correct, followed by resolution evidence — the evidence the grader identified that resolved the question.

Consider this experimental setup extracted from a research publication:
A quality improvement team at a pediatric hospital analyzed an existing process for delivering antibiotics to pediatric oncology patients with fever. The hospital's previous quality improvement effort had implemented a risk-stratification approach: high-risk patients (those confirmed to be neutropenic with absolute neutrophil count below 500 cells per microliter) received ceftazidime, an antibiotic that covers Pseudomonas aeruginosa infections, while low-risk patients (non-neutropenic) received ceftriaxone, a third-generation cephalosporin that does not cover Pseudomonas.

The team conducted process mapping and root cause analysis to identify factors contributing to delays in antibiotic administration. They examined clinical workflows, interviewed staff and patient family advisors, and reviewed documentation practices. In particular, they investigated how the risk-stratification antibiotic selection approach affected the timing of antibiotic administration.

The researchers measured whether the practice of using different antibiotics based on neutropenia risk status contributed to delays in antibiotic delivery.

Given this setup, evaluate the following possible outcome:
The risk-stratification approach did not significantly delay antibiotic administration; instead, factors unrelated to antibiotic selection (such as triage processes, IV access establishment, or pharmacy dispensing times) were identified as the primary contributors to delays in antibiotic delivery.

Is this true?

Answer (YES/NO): NO